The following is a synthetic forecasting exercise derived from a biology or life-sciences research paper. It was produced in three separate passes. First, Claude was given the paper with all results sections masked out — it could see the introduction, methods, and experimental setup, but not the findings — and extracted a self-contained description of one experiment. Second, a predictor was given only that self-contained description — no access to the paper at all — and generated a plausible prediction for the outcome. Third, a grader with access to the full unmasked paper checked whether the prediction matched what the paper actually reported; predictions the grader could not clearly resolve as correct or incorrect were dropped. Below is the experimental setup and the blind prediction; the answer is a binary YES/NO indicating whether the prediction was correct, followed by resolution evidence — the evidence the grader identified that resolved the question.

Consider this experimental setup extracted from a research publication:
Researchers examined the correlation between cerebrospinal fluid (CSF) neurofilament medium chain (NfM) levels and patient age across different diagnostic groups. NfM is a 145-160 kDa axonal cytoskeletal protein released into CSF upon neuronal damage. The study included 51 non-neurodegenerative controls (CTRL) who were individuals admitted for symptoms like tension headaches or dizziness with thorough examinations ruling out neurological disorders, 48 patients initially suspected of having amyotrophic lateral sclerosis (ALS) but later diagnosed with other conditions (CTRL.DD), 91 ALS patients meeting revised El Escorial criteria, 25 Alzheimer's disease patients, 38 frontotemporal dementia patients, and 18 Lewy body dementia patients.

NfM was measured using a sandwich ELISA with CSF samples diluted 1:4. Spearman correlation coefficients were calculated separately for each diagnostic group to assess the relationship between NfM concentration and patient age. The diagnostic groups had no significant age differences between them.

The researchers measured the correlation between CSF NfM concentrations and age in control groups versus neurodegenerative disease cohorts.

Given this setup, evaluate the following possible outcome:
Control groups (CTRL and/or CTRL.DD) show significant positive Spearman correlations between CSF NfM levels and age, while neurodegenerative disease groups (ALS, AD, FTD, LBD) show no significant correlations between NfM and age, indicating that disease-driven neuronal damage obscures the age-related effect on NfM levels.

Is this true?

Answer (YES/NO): NO